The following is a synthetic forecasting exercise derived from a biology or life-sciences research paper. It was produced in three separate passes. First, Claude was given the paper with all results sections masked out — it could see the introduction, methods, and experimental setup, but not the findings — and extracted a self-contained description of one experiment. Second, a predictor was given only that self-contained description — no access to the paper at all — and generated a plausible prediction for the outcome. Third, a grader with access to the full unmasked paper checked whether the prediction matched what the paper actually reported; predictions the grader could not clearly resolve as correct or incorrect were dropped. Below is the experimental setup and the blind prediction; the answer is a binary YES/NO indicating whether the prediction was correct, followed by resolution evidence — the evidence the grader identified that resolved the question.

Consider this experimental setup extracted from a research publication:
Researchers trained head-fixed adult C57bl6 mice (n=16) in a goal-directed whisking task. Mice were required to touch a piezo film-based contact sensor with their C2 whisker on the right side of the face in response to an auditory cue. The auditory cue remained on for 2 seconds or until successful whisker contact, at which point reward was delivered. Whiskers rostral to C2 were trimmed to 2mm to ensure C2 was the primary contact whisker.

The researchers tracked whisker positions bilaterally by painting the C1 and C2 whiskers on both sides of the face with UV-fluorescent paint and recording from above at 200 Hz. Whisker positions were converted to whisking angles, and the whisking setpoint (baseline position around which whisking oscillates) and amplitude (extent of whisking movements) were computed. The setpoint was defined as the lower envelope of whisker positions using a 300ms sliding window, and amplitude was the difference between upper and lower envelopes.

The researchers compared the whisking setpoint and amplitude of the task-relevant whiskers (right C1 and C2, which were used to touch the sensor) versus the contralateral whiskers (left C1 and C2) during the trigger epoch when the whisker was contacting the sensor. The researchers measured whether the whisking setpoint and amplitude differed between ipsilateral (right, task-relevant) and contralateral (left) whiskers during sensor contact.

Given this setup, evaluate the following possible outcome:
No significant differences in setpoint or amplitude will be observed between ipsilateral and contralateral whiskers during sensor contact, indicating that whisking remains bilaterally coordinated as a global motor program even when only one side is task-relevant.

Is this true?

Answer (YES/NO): NO